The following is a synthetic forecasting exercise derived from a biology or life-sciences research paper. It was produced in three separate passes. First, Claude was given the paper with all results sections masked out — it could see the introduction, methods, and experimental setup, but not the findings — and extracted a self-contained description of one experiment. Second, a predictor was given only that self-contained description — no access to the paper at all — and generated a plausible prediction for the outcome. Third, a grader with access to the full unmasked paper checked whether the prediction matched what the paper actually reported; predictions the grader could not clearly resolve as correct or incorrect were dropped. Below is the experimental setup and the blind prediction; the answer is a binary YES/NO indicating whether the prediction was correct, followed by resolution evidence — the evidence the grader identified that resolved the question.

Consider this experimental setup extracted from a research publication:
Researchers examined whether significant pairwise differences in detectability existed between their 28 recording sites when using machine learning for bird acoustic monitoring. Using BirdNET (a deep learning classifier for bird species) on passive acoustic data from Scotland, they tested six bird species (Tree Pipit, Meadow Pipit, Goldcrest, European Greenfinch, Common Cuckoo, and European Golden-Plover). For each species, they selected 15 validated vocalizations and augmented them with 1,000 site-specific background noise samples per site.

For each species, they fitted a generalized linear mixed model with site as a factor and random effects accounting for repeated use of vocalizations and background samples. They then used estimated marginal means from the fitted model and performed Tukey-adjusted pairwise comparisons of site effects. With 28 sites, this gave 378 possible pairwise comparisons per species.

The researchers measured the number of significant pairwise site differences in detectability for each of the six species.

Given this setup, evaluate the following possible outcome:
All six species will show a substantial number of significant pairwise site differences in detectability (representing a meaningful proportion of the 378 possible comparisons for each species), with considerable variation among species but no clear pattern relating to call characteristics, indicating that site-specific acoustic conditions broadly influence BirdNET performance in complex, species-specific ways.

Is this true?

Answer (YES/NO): NO